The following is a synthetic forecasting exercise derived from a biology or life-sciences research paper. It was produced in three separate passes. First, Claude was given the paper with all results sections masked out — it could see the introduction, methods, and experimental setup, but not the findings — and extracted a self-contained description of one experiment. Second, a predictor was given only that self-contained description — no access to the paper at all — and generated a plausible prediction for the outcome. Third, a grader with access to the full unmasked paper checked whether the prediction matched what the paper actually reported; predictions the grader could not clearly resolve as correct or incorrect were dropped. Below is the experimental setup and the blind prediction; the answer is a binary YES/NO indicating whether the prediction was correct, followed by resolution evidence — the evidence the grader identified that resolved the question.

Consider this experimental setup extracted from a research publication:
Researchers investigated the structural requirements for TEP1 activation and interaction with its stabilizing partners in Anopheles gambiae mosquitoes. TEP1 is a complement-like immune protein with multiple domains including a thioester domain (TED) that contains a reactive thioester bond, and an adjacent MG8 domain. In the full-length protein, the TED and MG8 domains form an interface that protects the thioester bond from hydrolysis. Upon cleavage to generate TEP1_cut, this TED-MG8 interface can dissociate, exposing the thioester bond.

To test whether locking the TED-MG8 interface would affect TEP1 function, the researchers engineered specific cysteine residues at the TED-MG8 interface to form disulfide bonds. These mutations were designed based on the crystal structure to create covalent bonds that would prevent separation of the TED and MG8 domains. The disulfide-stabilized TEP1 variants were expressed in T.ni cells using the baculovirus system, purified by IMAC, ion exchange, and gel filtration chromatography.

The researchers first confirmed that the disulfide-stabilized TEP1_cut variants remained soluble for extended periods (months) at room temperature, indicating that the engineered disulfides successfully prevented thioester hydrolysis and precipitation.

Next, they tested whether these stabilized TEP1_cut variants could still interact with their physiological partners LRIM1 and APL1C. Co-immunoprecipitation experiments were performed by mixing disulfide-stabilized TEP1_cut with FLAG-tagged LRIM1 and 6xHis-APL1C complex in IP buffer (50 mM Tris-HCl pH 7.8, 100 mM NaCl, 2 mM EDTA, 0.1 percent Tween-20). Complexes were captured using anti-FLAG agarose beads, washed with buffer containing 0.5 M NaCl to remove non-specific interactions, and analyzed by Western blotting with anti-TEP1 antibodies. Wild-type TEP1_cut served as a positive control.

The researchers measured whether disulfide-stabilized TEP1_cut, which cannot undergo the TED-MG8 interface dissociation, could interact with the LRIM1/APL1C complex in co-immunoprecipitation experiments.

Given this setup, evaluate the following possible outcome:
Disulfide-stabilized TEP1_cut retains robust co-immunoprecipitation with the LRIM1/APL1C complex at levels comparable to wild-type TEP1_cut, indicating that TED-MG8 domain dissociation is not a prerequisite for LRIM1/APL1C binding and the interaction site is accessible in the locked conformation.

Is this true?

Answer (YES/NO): NO